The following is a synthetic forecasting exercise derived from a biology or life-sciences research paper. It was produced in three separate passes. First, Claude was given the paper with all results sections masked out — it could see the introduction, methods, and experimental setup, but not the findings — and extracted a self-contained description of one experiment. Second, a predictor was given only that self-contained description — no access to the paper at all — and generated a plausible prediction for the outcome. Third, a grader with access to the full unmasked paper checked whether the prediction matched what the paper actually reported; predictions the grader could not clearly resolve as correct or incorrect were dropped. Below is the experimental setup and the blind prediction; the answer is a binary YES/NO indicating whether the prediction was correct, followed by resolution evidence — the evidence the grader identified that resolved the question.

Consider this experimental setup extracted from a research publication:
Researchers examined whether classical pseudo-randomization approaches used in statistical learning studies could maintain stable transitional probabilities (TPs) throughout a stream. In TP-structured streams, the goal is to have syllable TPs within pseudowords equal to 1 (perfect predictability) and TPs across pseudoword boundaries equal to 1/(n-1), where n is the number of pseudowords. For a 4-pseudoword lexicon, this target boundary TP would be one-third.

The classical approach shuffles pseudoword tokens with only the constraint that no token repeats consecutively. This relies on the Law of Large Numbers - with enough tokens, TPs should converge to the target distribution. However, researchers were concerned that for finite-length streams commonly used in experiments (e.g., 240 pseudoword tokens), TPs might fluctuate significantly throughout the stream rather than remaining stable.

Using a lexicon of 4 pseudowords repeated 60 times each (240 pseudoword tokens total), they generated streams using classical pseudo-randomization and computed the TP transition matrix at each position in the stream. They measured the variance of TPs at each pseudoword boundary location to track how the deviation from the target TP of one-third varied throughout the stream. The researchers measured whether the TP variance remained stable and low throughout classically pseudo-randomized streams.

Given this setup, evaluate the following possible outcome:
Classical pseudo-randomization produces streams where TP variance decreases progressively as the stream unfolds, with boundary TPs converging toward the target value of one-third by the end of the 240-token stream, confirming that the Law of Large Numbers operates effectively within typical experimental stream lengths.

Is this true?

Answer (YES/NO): NO